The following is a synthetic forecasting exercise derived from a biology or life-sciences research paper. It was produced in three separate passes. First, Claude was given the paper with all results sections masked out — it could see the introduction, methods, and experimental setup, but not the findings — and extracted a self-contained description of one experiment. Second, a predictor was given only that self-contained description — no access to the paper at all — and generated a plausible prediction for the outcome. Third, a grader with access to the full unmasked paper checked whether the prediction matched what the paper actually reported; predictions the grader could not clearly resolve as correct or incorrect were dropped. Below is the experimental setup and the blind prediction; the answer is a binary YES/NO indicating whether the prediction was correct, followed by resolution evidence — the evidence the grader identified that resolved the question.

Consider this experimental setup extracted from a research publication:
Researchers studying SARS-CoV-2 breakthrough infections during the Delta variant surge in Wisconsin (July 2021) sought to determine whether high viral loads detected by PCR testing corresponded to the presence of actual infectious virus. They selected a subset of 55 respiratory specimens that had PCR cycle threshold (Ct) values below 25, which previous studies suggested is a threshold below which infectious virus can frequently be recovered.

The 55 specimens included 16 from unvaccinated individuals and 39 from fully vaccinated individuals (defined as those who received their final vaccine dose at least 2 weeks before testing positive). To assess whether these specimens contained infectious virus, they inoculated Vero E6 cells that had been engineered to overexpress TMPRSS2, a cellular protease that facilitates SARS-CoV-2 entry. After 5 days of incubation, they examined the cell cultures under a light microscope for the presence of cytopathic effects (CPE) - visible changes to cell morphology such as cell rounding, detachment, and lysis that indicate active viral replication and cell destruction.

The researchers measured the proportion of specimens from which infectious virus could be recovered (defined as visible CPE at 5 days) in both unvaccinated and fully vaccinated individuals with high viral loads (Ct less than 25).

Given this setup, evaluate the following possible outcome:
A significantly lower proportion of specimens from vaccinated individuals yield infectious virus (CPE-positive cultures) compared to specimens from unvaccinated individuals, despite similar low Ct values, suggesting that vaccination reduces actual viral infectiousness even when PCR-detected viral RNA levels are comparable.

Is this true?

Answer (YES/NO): NO